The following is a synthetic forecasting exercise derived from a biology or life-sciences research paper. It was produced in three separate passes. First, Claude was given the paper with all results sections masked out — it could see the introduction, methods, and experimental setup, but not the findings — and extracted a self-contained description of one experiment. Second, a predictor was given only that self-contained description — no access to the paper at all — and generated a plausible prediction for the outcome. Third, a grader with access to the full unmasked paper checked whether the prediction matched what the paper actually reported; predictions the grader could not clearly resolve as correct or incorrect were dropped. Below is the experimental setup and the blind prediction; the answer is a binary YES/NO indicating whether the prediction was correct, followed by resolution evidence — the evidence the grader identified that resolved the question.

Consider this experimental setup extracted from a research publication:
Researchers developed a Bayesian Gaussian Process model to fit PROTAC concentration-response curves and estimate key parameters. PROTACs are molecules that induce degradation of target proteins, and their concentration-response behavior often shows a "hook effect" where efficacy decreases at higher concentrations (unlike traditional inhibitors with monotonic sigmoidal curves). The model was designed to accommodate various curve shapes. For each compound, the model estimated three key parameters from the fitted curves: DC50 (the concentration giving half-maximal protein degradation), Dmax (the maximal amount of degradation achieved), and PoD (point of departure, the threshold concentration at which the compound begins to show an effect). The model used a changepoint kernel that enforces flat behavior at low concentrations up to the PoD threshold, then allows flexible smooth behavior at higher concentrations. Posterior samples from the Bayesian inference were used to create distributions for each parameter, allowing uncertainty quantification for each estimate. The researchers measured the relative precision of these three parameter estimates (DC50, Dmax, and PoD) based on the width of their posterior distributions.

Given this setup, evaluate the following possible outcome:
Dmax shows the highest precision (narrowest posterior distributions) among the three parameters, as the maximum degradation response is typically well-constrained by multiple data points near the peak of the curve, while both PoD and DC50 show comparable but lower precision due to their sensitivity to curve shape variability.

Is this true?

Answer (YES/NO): NO